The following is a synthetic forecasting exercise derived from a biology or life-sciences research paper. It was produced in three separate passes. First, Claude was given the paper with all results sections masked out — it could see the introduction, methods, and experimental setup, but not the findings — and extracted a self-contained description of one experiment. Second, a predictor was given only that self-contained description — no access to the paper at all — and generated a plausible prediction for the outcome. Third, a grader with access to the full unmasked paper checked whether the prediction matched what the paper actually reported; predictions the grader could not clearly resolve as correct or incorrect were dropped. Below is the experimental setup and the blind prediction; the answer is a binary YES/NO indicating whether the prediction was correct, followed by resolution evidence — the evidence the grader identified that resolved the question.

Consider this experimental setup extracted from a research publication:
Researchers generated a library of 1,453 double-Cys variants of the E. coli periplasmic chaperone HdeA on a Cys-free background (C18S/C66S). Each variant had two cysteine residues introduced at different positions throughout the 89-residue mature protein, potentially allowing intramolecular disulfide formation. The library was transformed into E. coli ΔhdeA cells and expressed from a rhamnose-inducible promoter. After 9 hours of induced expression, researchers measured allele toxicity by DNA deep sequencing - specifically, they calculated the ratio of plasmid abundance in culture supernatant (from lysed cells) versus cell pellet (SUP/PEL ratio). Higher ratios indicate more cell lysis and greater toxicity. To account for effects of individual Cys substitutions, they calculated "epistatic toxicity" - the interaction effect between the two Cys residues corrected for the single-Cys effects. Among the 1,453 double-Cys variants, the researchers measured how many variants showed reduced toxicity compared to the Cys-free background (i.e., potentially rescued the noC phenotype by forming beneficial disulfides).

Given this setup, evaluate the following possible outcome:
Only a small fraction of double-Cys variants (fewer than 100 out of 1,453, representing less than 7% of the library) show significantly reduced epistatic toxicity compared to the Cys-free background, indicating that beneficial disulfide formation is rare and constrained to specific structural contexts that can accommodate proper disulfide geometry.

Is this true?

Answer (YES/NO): YES